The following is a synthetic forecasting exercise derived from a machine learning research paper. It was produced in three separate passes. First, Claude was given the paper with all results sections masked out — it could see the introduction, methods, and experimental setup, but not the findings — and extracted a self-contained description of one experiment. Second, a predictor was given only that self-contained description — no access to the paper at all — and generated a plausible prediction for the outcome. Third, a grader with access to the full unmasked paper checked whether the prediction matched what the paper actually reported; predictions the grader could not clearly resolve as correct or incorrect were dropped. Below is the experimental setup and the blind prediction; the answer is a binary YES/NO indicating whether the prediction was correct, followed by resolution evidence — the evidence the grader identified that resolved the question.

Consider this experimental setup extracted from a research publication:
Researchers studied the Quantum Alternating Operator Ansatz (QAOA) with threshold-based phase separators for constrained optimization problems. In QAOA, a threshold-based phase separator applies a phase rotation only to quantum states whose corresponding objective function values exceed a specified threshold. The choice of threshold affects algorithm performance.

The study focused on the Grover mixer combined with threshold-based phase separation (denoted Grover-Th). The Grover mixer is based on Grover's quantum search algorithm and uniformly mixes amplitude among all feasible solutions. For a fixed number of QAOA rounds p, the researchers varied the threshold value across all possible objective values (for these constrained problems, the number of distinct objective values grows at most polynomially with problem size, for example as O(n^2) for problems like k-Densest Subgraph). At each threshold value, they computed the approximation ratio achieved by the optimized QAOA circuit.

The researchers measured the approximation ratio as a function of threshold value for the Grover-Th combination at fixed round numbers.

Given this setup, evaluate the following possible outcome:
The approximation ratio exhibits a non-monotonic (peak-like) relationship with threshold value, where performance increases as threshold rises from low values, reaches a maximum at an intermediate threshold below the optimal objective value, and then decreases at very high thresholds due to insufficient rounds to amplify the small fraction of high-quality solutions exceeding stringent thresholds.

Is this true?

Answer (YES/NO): YES